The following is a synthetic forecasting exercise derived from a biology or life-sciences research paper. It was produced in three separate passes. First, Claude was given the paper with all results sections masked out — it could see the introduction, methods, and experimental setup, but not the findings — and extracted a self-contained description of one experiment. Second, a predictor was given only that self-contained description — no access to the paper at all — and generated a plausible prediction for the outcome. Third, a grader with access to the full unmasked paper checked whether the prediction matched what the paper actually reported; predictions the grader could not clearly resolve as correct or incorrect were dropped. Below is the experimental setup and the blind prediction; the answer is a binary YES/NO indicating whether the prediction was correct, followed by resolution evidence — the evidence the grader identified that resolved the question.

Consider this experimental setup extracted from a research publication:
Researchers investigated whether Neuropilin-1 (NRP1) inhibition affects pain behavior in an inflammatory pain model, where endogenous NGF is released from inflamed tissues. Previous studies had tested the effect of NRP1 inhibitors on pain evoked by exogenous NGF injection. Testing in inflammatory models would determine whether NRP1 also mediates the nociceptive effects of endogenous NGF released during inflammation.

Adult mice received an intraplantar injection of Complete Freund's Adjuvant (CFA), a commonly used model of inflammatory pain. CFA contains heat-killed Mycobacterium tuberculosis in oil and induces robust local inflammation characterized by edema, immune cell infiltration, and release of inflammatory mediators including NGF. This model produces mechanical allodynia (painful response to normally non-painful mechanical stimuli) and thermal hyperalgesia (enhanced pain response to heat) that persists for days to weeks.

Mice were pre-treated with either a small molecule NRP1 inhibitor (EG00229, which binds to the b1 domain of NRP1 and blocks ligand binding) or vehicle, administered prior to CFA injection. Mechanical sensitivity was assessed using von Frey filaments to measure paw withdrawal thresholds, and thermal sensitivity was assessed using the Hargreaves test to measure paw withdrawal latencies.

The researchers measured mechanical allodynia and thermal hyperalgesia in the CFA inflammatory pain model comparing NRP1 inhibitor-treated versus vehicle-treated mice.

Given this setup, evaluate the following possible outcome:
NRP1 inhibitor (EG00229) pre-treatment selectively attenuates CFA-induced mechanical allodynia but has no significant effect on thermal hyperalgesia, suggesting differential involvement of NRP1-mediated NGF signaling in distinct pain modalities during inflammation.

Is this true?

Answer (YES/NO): YES